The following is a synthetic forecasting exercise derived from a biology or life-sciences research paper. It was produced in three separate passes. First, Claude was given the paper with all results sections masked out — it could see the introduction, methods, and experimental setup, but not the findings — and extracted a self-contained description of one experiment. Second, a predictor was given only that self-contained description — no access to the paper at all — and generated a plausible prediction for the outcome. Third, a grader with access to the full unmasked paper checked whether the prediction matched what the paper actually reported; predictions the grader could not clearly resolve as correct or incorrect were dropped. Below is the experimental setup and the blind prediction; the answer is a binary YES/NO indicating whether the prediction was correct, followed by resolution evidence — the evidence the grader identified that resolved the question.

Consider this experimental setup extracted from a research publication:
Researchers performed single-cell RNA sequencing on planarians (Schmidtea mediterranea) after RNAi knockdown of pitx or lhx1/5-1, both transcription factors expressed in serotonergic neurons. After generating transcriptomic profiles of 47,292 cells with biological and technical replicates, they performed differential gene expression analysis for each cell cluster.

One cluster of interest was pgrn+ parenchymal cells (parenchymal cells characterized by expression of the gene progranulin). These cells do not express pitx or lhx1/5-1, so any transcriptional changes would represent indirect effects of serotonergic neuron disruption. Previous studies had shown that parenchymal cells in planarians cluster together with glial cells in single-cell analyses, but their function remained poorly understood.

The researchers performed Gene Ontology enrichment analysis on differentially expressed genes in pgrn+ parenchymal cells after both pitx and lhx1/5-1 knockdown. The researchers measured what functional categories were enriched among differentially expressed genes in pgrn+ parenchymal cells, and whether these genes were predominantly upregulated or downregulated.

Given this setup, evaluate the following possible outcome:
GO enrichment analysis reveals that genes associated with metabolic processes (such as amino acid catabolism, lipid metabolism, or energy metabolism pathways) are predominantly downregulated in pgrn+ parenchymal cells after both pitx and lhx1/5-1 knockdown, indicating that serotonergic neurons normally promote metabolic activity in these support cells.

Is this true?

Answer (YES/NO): NO